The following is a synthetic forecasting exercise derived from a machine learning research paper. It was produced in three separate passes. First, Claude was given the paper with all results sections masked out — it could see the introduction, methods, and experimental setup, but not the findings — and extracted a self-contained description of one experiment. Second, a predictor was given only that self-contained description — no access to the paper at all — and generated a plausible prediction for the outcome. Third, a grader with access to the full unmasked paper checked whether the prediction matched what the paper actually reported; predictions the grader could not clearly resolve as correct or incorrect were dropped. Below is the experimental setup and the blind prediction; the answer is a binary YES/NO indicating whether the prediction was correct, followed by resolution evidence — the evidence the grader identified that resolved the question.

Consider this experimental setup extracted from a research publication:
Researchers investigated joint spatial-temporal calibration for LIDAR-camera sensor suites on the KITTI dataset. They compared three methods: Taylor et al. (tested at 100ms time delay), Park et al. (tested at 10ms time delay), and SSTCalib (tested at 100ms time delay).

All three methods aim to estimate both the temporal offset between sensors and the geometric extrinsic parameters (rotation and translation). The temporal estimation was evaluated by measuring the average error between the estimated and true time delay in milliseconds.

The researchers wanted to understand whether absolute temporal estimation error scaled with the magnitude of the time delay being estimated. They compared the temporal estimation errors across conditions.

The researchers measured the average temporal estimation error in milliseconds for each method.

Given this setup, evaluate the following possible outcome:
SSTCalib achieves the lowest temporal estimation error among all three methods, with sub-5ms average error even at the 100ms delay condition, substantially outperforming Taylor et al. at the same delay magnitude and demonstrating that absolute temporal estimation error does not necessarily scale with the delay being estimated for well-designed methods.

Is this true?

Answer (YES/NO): YES